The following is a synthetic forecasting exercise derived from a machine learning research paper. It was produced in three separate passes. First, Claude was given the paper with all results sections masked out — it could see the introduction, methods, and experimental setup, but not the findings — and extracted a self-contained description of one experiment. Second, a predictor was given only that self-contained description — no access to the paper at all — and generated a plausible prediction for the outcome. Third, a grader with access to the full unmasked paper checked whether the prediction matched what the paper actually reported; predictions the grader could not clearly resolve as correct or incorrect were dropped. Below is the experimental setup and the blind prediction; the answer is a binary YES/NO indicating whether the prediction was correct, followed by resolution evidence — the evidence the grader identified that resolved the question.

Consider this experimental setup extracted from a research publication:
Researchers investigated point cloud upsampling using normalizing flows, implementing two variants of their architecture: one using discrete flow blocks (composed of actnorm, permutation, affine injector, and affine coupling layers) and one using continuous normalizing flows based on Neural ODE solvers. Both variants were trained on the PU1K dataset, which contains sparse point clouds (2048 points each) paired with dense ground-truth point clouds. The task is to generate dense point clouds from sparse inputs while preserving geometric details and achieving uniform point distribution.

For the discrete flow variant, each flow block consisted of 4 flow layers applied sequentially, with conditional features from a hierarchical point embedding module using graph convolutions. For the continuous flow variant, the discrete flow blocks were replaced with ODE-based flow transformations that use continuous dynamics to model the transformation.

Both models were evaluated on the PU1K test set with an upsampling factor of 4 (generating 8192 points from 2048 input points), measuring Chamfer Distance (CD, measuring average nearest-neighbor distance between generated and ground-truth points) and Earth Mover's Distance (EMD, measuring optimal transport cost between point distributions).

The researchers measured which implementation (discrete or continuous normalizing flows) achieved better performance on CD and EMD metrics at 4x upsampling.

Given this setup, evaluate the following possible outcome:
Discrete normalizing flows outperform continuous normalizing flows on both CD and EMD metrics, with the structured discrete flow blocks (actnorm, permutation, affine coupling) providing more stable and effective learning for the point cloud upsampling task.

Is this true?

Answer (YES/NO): NO